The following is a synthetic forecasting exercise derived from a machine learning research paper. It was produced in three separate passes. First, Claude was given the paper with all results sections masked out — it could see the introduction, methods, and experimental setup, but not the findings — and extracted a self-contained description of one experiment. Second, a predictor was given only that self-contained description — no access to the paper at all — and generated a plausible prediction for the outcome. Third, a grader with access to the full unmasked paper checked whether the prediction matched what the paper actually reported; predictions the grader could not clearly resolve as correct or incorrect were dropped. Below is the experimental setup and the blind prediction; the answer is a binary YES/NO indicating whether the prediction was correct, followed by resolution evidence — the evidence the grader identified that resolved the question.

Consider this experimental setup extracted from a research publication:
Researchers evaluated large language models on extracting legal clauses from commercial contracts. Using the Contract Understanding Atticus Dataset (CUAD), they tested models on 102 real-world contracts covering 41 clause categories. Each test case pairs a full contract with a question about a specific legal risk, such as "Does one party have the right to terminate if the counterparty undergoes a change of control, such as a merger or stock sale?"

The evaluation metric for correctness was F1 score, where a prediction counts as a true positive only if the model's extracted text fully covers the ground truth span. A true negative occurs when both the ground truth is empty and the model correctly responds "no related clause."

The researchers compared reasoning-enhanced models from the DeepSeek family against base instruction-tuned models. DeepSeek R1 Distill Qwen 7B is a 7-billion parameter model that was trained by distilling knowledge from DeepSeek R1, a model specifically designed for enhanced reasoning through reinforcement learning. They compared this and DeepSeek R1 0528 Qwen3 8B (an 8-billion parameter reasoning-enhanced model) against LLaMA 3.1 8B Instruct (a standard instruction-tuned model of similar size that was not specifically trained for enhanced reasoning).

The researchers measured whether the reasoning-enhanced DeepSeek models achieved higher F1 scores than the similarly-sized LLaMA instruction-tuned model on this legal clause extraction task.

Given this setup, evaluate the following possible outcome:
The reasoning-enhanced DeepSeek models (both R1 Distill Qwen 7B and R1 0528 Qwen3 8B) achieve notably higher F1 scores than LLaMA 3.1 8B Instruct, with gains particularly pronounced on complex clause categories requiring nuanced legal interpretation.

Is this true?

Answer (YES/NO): NO